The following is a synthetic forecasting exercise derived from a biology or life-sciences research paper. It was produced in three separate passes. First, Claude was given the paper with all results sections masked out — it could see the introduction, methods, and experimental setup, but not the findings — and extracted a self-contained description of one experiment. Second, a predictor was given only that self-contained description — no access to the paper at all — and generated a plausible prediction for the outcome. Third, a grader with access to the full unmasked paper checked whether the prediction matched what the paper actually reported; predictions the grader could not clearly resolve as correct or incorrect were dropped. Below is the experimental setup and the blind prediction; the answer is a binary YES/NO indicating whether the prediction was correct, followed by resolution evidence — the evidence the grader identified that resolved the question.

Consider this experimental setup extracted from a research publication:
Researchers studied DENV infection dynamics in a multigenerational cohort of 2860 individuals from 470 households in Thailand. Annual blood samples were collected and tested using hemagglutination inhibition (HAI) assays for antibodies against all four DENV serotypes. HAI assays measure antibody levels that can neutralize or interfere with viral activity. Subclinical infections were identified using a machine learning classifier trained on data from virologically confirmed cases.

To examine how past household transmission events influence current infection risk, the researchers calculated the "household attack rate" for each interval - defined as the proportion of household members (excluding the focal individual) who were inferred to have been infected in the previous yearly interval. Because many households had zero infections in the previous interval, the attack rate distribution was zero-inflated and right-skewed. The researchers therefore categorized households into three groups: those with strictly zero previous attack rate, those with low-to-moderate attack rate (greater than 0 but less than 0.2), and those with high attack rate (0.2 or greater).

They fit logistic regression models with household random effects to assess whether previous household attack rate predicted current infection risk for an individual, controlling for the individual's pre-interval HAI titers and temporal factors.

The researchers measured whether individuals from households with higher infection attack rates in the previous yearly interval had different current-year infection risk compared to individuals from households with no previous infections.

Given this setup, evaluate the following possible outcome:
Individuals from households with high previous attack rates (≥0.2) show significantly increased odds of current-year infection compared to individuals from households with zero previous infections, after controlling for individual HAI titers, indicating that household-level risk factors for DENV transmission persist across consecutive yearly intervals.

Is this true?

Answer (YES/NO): NO